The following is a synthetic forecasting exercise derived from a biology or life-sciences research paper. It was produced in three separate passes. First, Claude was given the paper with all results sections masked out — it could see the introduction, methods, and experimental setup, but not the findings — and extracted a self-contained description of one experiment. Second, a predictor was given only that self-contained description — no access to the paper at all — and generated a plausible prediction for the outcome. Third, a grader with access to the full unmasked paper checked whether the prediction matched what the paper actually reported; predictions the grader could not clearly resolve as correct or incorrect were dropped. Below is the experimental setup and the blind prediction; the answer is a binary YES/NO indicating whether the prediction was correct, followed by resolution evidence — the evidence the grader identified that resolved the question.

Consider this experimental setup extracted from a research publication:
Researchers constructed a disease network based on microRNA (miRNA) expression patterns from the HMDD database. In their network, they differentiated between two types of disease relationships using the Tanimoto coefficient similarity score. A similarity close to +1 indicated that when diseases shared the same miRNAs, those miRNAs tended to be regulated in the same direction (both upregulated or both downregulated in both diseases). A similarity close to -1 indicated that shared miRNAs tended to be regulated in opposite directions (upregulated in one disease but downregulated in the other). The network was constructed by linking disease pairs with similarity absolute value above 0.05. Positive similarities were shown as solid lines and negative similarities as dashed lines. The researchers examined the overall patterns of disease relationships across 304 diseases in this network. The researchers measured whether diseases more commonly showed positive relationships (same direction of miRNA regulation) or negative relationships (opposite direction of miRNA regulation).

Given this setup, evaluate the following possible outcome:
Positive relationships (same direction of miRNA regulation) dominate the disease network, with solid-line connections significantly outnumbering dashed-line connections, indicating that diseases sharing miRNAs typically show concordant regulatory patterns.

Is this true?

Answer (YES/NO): YES